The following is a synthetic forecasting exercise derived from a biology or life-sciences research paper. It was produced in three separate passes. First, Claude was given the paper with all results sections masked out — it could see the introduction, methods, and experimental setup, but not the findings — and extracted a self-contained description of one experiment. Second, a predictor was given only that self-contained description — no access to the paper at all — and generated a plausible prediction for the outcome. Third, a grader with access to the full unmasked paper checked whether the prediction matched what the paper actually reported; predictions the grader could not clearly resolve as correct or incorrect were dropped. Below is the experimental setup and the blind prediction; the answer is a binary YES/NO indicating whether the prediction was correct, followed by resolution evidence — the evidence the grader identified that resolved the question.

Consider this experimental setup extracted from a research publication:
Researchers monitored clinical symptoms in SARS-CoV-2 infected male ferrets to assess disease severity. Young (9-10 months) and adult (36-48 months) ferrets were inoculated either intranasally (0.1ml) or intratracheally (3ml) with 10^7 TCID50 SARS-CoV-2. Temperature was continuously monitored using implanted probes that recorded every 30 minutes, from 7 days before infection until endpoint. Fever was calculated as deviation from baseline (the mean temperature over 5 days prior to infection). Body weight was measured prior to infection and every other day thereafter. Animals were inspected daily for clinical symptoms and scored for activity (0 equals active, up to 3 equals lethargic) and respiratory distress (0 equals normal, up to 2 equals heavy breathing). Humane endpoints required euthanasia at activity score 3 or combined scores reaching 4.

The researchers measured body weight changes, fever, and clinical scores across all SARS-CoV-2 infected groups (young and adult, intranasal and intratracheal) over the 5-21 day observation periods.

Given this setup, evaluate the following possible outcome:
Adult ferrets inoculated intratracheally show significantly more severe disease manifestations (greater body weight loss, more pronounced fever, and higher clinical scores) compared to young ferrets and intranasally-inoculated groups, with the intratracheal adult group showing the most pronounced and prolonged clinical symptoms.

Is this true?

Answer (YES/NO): NO